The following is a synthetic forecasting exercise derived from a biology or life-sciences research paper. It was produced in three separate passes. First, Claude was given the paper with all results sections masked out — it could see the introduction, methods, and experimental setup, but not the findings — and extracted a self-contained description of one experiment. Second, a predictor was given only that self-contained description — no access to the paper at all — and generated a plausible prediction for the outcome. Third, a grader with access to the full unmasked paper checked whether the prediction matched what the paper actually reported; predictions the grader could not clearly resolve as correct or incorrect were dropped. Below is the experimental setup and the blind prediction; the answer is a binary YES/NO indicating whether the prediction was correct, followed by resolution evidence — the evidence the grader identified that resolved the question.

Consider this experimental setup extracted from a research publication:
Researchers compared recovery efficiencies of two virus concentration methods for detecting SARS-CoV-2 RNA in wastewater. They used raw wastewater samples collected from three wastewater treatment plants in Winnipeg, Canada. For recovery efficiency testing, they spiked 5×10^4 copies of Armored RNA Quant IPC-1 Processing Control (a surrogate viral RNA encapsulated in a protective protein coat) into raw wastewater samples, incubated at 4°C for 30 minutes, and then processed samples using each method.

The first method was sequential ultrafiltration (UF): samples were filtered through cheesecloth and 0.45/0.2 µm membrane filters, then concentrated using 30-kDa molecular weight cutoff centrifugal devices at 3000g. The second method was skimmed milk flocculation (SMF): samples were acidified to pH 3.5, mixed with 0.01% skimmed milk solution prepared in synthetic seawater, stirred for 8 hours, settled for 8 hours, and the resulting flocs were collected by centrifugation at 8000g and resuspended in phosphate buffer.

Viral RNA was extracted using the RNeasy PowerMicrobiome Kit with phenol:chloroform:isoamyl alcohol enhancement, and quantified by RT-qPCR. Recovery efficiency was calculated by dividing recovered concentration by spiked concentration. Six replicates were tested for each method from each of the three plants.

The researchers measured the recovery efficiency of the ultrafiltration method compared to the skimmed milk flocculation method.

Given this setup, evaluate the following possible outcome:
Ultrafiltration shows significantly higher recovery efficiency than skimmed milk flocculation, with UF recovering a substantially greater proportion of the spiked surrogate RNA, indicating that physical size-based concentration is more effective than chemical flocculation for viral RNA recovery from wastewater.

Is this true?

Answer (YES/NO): NO